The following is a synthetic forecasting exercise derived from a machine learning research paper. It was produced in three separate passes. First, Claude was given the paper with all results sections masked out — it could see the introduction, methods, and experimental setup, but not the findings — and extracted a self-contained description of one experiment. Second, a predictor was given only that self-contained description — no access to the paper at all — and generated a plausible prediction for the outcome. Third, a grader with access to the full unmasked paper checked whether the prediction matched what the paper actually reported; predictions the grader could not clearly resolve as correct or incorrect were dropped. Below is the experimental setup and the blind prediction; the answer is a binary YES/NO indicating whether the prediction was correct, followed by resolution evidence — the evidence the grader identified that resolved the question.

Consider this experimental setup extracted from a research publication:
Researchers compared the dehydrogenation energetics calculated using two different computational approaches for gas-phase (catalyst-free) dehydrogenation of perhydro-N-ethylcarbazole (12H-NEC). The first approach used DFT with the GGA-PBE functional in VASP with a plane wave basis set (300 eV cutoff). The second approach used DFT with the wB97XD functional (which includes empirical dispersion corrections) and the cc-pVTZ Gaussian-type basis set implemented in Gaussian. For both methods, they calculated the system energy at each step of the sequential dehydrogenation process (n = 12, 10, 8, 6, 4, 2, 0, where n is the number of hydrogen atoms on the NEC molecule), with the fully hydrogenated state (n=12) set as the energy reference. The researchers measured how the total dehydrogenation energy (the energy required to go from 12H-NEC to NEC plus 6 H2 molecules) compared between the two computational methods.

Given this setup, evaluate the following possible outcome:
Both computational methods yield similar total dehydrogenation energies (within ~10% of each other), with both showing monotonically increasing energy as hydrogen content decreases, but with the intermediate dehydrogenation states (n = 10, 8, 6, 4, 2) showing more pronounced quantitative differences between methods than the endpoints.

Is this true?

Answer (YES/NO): NO